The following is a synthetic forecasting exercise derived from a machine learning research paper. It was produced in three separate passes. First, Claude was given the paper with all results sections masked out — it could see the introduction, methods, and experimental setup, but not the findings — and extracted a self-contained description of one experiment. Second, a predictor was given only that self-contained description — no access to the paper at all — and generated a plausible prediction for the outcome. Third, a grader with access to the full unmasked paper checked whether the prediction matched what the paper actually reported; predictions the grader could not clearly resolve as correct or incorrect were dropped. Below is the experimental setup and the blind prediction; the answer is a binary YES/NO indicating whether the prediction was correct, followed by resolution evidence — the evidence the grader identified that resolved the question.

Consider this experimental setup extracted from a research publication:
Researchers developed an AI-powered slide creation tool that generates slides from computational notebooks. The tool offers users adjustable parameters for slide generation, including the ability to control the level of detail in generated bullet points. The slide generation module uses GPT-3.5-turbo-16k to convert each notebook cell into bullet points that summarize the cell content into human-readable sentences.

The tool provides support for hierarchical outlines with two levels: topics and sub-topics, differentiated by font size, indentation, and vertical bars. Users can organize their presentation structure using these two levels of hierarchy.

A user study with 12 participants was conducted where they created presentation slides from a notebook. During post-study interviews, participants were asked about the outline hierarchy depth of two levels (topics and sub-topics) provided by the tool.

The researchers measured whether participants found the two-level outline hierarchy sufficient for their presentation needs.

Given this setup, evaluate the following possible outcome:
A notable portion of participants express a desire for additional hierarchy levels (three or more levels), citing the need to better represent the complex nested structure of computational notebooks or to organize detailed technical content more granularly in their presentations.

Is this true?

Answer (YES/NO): YES